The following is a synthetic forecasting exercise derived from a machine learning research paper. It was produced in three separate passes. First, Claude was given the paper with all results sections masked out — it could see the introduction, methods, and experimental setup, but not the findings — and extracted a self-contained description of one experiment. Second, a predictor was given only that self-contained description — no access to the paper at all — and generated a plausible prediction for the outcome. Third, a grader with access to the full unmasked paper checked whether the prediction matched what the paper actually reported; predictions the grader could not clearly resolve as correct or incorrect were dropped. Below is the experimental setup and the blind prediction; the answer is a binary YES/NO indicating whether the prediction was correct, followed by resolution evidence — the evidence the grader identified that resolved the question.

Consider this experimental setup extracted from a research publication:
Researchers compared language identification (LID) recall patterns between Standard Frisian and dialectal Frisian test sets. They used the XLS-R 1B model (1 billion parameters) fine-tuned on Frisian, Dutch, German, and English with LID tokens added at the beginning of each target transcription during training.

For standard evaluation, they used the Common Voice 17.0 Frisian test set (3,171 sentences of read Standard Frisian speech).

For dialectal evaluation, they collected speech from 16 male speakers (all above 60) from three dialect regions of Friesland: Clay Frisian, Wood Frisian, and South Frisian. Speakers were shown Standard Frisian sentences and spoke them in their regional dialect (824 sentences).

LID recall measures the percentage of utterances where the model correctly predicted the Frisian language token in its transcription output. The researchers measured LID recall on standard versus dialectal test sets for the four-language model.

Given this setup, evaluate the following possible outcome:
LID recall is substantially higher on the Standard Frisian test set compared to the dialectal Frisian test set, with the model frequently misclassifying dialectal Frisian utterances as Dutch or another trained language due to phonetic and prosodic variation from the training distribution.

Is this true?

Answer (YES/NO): YES